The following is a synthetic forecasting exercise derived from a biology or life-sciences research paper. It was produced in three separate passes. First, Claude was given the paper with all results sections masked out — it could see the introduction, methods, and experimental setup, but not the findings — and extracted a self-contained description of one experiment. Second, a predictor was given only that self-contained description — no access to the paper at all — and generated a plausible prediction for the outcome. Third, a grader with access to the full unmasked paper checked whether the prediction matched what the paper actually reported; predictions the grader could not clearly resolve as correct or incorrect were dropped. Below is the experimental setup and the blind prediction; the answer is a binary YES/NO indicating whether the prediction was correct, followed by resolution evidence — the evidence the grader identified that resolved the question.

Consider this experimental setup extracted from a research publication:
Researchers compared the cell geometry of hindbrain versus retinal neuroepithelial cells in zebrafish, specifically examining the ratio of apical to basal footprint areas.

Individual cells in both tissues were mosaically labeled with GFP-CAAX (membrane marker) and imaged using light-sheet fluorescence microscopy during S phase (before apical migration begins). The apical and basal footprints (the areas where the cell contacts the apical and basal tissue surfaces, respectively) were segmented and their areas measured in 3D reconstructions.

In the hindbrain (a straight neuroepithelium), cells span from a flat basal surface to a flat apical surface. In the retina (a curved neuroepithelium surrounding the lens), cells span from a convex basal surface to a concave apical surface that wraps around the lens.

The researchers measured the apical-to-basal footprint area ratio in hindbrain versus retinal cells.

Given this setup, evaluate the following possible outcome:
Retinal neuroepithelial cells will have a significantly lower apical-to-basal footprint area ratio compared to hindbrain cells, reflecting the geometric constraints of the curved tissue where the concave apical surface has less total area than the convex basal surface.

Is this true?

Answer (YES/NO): NO